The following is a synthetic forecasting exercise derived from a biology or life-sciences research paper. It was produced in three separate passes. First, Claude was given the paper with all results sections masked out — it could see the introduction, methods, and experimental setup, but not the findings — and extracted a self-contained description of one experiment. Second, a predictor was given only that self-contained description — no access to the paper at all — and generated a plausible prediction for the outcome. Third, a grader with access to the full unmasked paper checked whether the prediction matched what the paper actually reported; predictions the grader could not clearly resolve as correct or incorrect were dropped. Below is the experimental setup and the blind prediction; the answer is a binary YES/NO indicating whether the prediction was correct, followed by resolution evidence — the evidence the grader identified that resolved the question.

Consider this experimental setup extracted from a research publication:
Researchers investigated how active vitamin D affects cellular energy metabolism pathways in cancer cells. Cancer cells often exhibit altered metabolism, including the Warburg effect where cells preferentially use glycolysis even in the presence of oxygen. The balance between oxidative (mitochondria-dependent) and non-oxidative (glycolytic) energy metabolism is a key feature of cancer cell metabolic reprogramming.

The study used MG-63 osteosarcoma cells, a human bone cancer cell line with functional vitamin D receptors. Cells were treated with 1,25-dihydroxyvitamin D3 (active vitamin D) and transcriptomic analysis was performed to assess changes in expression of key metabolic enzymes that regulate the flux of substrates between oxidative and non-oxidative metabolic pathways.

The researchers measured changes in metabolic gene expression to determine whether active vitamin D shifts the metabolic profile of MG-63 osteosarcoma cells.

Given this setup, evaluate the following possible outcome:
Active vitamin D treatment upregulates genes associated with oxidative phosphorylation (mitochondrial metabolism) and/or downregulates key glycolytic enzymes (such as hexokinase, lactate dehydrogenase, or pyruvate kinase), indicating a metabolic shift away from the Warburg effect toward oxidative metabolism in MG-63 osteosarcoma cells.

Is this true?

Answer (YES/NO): NO